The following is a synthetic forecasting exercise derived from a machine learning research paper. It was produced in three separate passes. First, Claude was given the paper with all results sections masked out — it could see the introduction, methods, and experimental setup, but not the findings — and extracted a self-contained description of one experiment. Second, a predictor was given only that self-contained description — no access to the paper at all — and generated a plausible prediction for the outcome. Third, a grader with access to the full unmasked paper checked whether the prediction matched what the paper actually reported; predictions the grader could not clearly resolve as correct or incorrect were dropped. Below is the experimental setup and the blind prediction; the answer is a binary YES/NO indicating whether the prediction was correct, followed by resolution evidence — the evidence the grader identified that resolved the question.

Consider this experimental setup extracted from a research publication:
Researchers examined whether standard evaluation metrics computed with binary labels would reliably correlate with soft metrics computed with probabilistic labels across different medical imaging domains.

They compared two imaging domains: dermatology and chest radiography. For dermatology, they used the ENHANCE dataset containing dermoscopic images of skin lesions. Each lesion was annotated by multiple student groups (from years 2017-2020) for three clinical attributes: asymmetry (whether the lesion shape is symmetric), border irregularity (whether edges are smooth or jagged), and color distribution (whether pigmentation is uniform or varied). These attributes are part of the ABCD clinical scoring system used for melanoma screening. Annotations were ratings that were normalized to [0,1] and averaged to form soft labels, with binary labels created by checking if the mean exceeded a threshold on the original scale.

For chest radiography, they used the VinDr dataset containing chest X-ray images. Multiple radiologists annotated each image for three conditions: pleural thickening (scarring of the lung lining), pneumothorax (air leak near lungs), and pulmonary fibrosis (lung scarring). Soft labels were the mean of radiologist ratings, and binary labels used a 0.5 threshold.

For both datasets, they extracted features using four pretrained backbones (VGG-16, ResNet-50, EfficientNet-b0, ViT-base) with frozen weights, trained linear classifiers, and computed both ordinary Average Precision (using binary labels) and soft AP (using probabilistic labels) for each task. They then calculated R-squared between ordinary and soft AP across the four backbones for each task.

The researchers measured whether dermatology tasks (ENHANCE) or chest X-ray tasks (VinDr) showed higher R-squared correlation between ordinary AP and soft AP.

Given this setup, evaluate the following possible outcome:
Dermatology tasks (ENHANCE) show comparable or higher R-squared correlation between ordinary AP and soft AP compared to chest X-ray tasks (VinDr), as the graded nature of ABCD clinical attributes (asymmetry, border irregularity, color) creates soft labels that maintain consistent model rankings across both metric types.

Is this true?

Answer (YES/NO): NO